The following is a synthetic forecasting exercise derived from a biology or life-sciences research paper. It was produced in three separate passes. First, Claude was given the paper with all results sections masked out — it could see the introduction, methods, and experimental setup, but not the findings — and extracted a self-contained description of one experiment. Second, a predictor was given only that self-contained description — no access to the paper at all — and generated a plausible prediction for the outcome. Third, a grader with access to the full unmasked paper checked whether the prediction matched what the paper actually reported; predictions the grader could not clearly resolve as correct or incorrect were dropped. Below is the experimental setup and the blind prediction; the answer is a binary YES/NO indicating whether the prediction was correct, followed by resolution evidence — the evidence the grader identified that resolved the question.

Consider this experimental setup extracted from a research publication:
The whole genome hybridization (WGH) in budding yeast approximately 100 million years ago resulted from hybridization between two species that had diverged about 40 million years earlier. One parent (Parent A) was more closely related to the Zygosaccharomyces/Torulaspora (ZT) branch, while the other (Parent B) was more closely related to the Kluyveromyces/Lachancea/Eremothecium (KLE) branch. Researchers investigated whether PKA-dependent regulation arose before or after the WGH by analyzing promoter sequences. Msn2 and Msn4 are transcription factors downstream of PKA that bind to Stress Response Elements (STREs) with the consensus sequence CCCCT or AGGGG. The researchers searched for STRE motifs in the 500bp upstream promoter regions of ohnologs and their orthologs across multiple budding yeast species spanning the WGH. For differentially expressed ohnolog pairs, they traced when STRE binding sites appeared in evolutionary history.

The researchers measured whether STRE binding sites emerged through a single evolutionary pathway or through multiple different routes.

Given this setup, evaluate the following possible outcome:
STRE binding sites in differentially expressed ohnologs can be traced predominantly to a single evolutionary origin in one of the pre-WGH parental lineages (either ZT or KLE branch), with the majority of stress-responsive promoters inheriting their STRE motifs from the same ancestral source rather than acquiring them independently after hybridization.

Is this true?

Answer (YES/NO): NO